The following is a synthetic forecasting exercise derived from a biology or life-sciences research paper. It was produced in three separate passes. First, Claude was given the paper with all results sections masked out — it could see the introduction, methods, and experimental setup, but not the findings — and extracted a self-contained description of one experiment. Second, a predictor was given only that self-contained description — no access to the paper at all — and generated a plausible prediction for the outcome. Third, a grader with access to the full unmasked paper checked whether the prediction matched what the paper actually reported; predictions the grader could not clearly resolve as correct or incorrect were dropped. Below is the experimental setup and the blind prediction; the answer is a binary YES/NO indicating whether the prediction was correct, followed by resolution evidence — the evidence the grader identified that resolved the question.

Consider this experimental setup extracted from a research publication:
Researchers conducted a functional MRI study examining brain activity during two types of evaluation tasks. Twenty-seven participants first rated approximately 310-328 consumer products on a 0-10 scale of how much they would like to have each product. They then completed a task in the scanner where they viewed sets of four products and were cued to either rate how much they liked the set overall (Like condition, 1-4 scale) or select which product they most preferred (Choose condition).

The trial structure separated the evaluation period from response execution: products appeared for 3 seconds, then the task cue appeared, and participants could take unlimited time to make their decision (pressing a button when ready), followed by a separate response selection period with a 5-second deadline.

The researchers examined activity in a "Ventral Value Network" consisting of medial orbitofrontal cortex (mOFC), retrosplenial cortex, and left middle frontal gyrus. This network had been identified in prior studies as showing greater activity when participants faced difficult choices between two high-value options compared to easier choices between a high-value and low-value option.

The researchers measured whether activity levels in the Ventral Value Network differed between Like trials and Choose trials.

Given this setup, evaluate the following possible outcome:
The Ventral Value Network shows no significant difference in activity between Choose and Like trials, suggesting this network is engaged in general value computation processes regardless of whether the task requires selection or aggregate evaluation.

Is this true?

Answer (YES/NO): NO